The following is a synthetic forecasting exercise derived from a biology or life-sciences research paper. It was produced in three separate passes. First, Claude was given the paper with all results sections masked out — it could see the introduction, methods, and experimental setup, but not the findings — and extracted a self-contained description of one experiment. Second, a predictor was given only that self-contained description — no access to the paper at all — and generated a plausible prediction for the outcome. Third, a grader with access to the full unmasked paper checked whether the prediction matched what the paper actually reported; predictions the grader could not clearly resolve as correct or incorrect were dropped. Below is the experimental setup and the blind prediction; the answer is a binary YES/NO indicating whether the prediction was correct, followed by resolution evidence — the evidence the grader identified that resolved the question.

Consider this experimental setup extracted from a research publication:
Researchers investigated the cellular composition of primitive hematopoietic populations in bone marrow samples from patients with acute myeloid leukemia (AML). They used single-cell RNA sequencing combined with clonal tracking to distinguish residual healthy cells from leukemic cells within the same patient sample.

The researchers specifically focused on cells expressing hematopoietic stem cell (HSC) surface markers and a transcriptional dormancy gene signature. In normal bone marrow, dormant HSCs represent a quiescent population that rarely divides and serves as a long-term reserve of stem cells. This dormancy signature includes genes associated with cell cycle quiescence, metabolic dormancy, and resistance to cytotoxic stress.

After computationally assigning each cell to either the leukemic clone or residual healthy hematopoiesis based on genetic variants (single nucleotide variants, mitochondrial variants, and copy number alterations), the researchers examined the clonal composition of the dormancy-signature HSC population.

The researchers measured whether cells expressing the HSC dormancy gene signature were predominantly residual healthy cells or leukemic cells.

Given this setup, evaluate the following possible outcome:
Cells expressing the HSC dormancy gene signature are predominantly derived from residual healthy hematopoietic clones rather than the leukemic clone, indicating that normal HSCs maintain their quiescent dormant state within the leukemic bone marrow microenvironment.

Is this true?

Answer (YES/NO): YES